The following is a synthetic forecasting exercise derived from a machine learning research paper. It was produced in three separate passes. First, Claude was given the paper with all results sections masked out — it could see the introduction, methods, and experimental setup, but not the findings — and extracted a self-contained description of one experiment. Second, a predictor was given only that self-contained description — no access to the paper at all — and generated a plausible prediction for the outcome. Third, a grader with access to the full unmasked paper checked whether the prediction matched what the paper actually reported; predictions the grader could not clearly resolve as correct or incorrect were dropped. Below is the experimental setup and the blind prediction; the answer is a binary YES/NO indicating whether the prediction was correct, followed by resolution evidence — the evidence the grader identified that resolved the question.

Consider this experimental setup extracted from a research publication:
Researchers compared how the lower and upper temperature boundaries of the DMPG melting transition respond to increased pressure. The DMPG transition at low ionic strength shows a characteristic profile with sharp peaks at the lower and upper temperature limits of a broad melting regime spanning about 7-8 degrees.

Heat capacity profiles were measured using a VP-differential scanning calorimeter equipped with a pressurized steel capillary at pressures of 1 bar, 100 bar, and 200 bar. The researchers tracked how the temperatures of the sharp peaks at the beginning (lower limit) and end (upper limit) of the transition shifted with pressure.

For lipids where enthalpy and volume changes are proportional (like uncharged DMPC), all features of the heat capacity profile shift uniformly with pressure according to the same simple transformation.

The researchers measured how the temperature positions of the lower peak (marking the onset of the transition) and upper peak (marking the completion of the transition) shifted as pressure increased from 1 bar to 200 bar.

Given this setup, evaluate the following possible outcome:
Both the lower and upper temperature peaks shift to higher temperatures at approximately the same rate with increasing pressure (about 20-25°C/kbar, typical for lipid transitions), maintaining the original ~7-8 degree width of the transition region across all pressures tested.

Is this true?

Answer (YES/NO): NO